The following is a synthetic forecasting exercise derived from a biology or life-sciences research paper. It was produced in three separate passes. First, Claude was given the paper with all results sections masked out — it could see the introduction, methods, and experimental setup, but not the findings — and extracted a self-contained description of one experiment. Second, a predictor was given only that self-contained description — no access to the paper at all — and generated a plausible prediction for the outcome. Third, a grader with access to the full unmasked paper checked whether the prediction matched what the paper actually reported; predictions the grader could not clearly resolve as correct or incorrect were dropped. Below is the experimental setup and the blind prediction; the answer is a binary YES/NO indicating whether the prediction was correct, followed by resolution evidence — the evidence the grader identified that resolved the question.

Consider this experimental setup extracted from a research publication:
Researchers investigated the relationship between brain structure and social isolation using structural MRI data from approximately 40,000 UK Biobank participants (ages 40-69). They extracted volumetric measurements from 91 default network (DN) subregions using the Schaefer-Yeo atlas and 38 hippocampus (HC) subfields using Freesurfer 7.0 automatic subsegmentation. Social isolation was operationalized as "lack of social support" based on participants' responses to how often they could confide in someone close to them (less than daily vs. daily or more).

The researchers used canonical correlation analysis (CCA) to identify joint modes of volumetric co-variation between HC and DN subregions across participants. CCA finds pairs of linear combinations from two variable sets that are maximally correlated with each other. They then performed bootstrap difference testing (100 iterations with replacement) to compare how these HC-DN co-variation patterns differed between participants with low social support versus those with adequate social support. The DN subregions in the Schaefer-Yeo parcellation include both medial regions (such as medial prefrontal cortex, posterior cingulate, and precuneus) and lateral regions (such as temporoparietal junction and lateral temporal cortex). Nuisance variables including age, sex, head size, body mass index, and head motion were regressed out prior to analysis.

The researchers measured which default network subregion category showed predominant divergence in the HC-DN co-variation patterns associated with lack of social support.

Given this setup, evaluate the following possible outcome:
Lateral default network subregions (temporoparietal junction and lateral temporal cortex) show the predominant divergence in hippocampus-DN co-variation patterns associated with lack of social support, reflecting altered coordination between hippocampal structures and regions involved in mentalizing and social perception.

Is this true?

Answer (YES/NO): YES